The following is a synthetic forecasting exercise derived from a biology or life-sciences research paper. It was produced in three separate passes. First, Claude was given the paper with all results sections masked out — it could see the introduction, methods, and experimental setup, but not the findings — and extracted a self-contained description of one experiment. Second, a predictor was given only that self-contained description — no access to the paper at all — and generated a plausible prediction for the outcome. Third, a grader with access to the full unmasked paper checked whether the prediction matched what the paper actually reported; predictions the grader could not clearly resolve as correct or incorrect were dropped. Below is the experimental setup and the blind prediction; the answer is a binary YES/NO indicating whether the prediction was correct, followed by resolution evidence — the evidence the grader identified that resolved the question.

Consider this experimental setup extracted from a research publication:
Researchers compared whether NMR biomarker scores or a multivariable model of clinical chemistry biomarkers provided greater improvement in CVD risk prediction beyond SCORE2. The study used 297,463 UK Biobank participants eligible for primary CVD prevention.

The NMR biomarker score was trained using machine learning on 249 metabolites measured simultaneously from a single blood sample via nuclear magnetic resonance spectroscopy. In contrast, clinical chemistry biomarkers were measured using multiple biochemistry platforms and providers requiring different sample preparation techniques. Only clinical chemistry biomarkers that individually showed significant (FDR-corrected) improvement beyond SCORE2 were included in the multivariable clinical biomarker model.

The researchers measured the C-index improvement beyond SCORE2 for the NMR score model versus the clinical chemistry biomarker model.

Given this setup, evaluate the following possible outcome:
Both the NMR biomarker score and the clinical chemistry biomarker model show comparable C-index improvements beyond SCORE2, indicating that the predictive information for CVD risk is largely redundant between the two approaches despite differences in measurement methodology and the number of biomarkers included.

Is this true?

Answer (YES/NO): NO